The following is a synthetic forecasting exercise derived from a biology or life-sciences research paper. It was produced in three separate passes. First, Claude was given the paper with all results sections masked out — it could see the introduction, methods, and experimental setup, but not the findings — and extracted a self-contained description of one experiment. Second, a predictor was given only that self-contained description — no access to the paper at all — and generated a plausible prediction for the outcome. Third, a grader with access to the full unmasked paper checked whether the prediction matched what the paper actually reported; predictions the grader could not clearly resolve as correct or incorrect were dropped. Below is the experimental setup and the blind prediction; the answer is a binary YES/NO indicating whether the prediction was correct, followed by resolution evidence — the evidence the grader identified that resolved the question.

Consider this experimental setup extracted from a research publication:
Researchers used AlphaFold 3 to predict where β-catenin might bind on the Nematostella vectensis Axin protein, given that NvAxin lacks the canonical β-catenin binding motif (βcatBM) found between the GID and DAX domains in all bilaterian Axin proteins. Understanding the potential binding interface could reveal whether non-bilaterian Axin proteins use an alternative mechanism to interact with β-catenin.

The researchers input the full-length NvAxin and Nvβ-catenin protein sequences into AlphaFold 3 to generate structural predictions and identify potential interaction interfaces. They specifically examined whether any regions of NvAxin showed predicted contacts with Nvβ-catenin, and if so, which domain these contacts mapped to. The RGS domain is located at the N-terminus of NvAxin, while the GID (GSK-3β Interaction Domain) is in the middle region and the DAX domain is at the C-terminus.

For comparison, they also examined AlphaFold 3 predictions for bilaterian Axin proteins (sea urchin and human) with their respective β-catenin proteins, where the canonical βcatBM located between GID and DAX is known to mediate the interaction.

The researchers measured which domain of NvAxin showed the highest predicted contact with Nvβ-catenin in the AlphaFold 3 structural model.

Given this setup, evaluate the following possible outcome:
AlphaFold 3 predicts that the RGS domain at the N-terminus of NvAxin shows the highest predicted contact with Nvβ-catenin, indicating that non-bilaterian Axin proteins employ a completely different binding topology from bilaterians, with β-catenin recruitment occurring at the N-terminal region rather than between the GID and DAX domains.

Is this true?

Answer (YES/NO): YES